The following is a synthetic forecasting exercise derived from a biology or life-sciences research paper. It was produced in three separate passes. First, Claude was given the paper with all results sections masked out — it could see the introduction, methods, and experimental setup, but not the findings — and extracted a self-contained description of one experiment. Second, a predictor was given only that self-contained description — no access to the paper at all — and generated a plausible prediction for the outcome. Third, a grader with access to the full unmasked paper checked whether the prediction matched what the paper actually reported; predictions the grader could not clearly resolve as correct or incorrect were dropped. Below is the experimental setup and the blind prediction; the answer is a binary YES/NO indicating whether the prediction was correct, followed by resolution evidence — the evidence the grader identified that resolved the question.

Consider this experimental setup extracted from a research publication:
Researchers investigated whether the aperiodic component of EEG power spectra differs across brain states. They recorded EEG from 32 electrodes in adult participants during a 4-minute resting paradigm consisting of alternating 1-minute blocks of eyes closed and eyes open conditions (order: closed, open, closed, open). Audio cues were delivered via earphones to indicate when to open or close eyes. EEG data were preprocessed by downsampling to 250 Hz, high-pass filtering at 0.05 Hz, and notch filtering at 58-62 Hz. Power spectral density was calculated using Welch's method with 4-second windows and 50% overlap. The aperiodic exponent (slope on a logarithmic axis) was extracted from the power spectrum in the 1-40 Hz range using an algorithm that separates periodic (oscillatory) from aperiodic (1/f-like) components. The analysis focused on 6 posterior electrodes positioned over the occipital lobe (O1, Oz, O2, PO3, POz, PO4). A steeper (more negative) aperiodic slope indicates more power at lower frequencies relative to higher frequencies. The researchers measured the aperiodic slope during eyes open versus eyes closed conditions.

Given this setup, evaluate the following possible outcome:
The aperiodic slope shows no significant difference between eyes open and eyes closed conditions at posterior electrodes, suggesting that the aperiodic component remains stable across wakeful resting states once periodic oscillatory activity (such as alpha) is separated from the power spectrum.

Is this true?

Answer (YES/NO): NO